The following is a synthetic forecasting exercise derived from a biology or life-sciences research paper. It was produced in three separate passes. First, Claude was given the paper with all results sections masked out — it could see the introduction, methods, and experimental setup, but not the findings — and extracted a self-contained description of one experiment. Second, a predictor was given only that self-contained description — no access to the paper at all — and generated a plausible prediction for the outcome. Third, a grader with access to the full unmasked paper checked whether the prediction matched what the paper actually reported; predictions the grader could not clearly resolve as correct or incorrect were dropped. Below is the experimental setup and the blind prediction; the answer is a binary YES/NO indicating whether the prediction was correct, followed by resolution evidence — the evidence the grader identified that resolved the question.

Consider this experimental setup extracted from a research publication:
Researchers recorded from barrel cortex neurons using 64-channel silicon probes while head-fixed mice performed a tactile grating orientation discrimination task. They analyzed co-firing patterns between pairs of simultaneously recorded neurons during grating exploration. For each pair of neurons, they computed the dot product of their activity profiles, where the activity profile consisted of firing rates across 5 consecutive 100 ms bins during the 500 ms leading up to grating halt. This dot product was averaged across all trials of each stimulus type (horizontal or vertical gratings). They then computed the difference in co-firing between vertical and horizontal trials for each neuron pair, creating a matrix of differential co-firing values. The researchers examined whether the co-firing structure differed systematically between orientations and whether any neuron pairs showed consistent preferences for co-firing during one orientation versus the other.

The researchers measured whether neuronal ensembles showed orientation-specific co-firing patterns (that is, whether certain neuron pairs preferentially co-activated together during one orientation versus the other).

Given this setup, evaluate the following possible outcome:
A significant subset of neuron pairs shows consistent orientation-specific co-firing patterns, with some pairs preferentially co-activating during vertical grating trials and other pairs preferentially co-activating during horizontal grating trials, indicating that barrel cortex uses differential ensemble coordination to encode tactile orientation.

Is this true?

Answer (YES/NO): YES